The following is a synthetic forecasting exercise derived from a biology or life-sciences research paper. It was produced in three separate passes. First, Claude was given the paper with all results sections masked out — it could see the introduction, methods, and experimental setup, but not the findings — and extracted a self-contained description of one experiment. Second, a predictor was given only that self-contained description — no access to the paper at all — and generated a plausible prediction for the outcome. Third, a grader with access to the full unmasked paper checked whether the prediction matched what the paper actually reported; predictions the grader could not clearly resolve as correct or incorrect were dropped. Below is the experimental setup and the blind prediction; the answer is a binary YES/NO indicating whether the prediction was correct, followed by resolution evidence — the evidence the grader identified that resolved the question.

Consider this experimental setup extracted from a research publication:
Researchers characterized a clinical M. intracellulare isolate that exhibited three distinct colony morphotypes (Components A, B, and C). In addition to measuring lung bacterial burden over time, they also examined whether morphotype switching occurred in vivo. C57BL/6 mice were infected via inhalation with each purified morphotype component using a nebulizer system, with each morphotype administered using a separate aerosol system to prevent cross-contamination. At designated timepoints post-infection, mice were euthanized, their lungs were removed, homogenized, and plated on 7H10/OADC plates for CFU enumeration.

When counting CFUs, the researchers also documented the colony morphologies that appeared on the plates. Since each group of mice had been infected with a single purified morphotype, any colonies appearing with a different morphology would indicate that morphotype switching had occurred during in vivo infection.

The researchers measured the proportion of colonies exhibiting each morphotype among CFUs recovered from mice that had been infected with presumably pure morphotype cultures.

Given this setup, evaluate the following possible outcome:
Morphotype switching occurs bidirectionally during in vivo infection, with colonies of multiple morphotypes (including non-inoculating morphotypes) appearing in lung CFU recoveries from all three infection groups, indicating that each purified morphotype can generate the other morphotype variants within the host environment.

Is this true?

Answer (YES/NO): NO